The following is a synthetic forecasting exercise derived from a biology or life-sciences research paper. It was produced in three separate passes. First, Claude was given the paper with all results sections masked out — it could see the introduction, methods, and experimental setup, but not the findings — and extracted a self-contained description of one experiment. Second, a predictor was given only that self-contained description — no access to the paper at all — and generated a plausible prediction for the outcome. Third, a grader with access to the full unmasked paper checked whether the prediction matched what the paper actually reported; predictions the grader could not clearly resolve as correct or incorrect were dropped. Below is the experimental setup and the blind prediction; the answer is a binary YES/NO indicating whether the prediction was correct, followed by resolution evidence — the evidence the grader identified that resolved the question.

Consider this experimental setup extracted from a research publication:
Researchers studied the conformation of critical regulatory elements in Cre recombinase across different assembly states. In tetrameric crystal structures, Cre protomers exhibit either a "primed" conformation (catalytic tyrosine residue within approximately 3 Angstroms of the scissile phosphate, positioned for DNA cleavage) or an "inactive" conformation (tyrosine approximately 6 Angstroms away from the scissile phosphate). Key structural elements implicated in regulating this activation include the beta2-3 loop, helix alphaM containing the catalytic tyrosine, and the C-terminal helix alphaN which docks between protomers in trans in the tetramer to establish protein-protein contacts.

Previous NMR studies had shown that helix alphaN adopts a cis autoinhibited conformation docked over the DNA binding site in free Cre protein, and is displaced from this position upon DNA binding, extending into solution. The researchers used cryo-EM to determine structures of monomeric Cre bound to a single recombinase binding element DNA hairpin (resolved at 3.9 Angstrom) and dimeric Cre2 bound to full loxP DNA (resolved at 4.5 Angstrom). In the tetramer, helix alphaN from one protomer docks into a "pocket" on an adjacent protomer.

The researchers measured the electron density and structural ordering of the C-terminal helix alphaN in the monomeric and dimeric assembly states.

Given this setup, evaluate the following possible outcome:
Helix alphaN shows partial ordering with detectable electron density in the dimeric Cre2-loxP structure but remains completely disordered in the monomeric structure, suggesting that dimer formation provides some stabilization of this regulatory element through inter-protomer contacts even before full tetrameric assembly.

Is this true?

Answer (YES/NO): YES